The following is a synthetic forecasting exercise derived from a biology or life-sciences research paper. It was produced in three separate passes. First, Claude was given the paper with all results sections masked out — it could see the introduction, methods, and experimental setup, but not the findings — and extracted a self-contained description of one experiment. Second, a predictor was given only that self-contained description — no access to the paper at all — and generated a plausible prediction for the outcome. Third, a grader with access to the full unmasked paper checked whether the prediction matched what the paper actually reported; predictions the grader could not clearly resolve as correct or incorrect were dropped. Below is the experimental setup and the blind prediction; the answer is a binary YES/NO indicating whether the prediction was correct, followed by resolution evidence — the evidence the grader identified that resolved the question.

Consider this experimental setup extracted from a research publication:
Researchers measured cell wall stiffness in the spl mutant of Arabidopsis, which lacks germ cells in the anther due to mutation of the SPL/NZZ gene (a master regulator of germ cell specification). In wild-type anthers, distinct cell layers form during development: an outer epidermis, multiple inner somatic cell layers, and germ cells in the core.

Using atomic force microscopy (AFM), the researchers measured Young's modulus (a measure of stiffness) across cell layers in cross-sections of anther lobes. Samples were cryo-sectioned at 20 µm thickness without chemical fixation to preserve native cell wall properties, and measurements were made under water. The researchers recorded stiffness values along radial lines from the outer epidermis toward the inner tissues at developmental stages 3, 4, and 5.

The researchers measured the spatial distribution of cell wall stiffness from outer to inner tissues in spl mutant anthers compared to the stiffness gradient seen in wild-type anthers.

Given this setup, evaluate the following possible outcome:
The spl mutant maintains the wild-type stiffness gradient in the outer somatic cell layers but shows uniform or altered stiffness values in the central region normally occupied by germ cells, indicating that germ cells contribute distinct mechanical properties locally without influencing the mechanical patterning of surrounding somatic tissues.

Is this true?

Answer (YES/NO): NO